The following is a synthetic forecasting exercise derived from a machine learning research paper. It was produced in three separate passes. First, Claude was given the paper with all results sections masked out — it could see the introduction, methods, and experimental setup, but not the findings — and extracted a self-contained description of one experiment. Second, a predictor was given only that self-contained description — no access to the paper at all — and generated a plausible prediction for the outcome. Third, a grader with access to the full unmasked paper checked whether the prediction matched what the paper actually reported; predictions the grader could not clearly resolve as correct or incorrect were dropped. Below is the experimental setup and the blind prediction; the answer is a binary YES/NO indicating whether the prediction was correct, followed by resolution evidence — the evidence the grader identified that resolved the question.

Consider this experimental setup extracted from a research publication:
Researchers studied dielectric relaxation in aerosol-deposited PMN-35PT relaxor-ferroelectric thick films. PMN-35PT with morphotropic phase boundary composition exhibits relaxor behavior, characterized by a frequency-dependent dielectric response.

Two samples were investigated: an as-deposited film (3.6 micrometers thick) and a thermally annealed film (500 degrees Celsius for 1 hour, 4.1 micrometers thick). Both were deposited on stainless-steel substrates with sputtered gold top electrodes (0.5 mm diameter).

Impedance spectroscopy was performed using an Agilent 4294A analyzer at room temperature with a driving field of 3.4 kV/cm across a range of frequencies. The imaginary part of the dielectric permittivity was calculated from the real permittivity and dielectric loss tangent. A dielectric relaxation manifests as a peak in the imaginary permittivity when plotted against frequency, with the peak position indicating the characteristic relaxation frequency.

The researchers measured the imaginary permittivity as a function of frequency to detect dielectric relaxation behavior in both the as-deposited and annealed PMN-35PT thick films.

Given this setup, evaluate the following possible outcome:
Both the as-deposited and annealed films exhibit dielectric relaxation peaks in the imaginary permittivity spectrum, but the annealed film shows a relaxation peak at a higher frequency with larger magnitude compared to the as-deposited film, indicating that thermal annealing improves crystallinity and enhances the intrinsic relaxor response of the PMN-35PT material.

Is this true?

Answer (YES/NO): NO